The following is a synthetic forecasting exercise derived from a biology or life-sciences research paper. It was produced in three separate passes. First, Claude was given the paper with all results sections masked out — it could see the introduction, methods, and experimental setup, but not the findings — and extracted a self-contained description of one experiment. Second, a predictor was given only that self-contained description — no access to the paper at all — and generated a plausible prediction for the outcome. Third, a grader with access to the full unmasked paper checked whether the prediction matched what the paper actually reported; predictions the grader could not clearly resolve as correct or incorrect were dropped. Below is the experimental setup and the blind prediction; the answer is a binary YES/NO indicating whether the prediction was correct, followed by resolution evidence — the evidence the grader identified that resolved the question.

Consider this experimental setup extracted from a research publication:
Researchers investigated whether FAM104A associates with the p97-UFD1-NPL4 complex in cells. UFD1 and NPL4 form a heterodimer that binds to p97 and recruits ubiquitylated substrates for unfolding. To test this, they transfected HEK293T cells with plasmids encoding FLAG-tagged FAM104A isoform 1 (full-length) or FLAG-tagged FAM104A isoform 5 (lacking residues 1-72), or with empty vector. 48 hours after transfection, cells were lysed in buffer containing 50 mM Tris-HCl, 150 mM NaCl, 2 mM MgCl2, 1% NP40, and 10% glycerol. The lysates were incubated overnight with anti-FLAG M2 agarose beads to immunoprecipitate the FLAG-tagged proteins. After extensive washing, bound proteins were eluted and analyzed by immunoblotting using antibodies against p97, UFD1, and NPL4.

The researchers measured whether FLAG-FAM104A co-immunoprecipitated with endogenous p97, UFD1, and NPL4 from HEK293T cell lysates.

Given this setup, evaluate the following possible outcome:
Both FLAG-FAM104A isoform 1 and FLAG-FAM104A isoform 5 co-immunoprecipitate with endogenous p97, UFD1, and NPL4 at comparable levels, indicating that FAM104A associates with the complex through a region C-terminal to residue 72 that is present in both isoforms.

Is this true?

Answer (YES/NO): YES